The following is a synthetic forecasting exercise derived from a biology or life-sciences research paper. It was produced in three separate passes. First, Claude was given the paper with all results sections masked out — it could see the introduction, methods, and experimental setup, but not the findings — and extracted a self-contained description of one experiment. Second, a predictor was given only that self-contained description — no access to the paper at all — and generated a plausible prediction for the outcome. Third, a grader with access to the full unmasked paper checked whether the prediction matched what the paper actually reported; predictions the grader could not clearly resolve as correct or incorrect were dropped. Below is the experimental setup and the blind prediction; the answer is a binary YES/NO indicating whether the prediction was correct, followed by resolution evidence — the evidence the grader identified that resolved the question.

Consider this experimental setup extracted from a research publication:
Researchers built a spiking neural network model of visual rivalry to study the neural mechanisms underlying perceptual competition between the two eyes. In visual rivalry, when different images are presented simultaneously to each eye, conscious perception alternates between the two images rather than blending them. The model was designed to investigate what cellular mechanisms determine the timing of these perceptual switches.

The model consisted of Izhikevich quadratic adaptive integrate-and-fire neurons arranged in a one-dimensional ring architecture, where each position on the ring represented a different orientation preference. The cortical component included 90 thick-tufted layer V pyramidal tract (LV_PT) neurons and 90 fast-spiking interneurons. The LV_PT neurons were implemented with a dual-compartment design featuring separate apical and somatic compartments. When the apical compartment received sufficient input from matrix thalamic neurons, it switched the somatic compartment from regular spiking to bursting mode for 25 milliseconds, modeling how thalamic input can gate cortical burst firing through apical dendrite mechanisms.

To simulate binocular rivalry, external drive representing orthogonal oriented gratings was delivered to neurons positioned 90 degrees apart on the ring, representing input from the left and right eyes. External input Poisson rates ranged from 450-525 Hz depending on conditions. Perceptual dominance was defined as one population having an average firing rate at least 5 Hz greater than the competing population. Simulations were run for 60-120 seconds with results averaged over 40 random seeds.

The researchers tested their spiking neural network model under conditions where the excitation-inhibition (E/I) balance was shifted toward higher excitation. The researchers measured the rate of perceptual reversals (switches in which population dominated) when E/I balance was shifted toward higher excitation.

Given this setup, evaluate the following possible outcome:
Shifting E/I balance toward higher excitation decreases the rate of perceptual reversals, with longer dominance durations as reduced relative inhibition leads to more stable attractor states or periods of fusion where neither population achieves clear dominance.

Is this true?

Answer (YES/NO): NO